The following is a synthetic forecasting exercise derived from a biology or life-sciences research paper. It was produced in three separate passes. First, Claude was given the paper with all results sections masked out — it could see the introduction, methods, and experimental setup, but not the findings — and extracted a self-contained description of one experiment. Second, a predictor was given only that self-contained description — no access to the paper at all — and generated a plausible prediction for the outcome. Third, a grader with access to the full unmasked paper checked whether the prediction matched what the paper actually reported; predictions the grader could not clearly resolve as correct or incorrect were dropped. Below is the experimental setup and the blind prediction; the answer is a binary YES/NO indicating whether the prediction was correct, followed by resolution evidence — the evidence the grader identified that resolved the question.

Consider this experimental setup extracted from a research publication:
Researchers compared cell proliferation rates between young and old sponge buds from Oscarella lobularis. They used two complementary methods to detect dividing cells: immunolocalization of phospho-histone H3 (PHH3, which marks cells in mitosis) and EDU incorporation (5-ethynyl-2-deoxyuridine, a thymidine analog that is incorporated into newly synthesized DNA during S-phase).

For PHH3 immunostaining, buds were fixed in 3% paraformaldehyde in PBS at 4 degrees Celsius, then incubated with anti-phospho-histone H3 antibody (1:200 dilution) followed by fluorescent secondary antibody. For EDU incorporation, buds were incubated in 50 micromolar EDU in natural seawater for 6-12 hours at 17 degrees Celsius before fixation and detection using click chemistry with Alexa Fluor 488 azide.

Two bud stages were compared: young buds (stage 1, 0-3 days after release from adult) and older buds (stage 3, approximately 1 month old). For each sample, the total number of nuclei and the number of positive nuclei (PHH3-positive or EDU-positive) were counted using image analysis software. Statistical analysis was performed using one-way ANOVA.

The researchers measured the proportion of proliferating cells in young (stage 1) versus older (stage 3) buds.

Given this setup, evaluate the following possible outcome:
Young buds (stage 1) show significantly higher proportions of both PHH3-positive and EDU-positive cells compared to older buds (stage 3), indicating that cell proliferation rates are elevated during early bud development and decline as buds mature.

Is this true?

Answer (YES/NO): NO